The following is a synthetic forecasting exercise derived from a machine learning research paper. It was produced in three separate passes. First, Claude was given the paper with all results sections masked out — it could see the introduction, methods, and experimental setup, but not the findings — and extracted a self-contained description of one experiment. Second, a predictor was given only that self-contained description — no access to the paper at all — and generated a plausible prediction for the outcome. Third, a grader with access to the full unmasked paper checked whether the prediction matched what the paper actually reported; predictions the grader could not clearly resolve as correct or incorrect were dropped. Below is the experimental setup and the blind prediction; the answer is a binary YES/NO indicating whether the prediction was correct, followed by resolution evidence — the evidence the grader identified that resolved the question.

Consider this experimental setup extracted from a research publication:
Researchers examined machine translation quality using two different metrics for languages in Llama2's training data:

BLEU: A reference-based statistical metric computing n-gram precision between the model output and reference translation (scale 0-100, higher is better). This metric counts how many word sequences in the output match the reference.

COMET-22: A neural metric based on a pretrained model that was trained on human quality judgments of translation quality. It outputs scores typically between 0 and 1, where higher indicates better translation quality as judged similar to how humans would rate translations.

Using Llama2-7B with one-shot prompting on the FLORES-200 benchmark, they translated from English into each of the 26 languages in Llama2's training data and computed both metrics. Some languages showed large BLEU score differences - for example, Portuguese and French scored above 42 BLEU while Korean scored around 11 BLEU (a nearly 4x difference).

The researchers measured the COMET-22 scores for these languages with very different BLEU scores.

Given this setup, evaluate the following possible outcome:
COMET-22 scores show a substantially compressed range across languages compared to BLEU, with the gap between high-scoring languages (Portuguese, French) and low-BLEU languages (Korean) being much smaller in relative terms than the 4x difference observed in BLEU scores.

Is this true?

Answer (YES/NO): YES